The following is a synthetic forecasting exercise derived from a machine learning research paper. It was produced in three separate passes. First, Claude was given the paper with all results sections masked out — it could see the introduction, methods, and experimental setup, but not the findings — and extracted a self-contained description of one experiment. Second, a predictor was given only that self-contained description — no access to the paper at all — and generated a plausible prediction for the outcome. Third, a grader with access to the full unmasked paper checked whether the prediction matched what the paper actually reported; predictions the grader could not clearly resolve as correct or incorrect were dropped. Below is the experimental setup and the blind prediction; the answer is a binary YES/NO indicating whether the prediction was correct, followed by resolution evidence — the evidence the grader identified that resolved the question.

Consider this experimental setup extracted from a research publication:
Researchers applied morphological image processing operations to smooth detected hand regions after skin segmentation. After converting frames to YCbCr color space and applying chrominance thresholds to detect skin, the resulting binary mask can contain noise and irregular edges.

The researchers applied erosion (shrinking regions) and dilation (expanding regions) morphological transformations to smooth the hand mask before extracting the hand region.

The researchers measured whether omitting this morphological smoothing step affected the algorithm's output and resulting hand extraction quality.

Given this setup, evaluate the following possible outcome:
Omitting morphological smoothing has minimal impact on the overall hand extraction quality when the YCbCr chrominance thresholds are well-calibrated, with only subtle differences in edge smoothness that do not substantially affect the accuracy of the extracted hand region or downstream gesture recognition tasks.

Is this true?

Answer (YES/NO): NO